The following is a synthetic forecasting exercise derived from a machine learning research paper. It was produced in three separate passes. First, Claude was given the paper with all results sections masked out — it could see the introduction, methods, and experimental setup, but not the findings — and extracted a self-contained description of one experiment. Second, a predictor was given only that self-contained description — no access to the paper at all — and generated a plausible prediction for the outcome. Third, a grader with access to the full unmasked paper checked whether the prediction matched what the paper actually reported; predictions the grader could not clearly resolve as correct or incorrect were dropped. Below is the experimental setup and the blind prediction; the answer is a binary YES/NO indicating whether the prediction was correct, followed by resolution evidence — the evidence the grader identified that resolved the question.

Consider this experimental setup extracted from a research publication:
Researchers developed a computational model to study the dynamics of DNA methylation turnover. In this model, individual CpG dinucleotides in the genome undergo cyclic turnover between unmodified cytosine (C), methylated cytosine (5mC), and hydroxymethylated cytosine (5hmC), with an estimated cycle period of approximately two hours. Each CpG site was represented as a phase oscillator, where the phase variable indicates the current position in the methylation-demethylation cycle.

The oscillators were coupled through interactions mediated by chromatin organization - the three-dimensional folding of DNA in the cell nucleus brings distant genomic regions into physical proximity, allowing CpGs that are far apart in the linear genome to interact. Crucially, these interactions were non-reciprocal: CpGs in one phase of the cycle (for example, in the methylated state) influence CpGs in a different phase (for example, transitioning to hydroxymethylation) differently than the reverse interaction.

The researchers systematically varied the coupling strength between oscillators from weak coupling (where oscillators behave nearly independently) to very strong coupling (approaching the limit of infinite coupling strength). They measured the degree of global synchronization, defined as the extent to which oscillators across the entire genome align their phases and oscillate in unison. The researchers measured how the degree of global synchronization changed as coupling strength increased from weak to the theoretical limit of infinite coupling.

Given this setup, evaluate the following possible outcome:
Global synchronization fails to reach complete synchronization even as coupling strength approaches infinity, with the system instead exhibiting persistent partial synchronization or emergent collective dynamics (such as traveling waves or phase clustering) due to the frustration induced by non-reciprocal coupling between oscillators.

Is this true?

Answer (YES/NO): YES